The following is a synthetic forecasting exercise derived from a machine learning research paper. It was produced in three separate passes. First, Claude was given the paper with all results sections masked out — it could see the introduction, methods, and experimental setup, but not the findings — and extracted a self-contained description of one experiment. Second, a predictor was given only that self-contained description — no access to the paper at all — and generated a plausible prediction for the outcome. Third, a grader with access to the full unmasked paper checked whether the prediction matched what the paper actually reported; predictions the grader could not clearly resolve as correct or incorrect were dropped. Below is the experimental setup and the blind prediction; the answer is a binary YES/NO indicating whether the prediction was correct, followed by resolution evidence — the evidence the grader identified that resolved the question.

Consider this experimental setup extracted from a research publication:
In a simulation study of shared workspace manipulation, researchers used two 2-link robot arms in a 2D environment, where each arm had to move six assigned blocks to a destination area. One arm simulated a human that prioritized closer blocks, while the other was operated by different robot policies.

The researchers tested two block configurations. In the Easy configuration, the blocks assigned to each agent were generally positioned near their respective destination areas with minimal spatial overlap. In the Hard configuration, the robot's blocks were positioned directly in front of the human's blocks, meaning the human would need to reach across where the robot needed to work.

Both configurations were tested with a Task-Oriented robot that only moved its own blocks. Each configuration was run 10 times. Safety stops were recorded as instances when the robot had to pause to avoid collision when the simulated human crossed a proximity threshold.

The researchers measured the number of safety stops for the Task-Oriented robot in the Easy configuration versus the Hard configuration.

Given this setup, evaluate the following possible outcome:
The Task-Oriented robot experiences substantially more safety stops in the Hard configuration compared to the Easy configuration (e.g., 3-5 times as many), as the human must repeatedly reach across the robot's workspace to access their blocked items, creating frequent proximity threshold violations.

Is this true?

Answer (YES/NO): NO